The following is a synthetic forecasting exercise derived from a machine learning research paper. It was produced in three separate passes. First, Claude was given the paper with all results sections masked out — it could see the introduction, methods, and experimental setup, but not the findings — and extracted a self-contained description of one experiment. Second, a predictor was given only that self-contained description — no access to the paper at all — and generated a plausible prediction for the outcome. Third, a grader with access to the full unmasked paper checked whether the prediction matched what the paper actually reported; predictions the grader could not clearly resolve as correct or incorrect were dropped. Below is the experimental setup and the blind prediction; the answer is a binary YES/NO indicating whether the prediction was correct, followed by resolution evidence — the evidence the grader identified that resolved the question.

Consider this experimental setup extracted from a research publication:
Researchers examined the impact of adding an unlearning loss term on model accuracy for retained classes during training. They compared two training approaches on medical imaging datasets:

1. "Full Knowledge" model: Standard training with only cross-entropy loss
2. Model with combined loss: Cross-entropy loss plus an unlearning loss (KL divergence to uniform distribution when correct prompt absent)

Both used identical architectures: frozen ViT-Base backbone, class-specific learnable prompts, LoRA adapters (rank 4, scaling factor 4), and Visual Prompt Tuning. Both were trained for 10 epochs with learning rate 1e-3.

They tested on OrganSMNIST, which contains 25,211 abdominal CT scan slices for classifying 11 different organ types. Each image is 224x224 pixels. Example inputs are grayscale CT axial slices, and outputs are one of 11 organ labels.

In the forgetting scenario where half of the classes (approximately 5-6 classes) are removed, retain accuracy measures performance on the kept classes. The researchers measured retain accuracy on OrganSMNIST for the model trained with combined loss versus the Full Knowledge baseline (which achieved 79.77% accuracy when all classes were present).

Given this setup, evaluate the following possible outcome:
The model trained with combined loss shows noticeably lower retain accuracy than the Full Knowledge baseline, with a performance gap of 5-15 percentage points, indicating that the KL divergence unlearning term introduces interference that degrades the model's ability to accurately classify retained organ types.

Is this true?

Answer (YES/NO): NO